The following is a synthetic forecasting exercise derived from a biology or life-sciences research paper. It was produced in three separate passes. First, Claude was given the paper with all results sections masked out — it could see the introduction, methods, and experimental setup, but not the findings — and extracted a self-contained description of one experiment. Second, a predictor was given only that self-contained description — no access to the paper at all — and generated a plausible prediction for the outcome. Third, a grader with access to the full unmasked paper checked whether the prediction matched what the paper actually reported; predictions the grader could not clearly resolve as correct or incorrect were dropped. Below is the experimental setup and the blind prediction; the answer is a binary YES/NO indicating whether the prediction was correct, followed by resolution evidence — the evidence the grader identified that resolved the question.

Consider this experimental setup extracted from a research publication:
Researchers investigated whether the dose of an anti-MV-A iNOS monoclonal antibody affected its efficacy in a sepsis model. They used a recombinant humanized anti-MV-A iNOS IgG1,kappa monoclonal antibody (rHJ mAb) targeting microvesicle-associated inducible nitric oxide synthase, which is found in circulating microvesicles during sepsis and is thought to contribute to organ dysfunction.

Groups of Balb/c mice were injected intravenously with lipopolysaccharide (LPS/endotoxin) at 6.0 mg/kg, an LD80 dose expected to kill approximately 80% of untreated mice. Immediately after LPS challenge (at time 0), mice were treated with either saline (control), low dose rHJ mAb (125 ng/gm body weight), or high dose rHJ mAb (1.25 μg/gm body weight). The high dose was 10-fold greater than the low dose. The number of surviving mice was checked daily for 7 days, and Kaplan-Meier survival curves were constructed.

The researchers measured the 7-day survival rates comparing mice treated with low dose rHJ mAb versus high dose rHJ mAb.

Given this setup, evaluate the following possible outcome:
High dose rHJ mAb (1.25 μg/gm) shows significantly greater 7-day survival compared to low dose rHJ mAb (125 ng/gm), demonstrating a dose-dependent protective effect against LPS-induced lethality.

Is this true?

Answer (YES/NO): YES